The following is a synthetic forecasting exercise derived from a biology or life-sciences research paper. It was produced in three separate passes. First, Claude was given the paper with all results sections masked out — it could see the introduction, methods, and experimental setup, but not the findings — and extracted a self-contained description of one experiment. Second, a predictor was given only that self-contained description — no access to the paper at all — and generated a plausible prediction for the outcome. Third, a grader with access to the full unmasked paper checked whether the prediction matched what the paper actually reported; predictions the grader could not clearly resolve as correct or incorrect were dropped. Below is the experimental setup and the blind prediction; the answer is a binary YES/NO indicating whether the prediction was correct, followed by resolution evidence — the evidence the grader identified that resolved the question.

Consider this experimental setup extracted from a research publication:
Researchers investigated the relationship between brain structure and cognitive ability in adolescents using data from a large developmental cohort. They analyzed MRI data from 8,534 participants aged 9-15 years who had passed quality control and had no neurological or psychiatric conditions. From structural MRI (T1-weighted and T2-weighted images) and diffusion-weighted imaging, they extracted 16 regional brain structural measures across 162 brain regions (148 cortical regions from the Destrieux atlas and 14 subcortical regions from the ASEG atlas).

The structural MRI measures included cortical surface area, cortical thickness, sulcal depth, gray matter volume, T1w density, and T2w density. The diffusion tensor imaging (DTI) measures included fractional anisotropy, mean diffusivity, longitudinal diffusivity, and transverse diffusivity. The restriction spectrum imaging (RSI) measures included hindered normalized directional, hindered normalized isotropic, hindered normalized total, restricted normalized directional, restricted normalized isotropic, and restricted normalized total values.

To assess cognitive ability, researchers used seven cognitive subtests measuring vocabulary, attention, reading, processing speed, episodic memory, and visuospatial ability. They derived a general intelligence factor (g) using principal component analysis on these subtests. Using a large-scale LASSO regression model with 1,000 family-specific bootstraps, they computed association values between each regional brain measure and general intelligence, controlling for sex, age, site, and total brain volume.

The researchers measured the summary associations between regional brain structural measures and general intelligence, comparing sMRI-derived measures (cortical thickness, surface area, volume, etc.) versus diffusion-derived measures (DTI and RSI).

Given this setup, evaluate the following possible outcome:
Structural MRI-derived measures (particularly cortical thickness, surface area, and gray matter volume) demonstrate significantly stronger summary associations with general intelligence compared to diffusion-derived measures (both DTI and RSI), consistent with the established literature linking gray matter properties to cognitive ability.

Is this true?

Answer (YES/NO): YES